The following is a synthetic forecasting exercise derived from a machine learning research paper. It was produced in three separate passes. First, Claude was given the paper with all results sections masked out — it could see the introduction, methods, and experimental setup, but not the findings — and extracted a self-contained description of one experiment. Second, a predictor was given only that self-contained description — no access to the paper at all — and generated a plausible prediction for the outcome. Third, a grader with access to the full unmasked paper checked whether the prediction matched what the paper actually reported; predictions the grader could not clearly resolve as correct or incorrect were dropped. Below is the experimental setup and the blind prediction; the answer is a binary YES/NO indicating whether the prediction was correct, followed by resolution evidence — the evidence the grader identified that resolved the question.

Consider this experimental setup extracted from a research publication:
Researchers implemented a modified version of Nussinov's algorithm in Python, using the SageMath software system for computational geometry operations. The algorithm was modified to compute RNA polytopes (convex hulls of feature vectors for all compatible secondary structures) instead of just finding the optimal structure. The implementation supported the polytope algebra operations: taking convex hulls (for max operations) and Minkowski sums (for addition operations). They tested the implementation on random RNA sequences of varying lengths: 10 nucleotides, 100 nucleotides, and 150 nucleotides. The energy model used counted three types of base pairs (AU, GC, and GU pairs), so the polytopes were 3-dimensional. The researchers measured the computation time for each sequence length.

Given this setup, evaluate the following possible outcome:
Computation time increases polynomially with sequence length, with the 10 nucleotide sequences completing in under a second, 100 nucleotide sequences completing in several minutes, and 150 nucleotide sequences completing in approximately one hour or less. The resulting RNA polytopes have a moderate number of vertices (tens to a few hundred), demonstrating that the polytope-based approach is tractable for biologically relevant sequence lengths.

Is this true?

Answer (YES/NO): NO